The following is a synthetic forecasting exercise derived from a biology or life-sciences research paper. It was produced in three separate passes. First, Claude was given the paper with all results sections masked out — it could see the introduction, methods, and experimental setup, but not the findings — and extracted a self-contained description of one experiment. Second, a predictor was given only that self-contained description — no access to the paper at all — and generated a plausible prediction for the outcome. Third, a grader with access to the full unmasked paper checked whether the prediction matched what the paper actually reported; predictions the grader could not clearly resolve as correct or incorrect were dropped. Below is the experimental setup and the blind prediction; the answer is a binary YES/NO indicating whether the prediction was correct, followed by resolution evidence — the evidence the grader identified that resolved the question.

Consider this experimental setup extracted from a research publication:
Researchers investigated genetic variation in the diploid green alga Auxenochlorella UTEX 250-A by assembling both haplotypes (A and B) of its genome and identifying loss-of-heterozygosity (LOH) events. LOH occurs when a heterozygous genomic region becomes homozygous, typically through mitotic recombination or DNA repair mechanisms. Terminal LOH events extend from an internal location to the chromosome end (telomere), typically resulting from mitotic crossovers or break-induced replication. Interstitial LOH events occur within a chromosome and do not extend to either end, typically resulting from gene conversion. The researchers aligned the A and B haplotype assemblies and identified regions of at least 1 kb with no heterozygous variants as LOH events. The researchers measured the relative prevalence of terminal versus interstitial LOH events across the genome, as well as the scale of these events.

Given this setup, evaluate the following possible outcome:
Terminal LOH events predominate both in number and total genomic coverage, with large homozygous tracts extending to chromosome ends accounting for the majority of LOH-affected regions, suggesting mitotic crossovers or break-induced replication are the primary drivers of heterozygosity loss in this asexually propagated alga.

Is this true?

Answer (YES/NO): NO